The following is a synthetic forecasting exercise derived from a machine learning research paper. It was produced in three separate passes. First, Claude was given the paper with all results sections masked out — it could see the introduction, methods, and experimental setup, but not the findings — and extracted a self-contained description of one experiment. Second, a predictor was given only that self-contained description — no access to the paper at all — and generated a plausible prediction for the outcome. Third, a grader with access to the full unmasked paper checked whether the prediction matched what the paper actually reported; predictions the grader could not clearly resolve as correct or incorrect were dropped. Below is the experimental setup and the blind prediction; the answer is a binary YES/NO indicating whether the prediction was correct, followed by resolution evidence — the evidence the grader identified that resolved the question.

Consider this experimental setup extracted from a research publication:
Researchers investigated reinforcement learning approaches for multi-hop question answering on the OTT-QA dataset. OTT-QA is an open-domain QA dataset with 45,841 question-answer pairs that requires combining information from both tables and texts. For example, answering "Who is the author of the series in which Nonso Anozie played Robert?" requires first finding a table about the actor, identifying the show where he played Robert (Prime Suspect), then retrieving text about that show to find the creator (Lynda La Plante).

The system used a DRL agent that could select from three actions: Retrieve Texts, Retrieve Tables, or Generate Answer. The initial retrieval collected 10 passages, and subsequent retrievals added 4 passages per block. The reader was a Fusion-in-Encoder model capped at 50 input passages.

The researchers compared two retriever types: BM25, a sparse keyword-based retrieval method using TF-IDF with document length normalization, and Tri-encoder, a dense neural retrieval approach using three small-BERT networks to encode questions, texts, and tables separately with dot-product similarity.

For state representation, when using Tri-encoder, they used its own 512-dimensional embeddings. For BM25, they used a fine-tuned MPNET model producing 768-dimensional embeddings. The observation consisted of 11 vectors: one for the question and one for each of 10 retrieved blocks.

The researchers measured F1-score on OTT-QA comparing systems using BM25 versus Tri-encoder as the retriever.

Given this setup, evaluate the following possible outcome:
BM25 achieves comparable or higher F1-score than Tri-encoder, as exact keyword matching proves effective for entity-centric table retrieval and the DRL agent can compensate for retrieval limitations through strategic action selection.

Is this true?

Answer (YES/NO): YES